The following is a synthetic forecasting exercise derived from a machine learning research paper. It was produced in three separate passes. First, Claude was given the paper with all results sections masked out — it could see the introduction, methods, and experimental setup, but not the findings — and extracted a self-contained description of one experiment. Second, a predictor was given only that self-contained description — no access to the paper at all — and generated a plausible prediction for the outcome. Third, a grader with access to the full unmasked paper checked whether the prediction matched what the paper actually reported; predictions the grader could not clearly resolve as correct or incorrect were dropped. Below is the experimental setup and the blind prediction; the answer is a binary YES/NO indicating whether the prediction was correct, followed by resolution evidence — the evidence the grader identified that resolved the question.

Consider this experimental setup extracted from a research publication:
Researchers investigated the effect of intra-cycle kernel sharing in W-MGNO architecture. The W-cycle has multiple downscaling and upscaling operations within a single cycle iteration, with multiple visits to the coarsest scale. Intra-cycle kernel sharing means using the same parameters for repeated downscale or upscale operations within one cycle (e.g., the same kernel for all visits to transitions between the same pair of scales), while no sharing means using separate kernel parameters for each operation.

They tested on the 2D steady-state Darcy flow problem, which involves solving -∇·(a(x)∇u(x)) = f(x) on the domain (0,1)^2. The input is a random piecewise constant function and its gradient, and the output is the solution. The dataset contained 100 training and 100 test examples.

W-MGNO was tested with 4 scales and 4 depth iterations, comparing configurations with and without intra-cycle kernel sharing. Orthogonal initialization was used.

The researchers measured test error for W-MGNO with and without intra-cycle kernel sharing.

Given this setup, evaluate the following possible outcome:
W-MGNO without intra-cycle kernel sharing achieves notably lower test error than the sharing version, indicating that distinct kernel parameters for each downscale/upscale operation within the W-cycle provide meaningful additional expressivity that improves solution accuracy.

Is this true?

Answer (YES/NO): NO